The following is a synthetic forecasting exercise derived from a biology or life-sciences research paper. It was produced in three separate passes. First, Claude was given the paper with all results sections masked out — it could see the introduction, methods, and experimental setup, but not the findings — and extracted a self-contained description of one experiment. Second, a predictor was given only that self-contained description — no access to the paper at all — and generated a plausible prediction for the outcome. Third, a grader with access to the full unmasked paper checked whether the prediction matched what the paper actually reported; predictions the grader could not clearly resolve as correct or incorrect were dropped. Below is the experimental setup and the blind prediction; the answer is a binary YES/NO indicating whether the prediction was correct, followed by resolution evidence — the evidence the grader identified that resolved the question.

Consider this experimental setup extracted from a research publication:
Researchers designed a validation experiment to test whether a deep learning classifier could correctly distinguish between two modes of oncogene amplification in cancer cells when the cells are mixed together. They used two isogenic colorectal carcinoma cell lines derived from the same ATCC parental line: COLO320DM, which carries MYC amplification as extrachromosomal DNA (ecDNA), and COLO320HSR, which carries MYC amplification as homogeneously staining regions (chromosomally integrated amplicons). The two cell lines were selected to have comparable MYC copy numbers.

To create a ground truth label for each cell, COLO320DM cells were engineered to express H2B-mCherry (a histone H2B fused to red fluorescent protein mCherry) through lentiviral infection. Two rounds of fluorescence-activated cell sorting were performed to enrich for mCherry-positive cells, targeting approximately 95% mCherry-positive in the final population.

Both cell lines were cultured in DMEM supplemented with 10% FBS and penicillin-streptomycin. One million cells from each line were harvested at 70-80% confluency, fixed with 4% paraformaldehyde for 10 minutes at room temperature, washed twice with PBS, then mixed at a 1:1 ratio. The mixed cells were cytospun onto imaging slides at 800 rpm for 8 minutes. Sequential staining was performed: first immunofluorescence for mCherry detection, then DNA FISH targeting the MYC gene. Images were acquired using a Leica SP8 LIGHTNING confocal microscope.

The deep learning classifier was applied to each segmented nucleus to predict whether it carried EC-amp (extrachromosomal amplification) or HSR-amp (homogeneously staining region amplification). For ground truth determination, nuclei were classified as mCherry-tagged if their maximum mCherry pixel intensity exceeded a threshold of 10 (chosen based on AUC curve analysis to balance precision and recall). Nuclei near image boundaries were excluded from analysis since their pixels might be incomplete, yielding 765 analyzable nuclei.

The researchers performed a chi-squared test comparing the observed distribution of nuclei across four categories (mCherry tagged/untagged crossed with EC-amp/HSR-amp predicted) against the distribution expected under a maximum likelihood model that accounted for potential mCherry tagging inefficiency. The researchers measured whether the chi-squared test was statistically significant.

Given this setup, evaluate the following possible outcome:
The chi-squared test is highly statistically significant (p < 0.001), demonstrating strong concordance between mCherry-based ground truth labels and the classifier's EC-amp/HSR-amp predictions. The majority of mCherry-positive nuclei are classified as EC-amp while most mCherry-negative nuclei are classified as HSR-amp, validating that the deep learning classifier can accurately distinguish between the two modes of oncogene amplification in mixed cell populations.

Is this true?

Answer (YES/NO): NO